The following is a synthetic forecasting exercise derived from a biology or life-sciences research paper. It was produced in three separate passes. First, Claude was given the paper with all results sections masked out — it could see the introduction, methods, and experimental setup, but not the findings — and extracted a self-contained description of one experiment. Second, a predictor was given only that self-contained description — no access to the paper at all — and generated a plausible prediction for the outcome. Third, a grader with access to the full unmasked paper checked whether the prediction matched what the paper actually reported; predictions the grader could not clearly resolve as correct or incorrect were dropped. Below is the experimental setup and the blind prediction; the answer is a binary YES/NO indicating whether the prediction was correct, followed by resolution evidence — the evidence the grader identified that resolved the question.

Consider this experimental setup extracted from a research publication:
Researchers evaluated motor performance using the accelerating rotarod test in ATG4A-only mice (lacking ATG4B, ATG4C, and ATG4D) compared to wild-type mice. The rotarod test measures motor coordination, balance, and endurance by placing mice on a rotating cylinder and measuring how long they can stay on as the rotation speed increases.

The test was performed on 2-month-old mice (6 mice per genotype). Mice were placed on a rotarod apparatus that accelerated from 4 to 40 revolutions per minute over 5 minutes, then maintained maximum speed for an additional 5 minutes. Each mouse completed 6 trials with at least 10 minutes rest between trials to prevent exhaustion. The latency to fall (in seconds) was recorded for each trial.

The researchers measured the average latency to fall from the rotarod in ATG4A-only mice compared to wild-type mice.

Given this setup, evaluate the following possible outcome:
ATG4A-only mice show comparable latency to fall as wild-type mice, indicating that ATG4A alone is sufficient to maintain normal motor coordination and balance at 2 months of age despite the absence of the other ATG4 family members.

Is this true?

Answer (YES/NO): NO